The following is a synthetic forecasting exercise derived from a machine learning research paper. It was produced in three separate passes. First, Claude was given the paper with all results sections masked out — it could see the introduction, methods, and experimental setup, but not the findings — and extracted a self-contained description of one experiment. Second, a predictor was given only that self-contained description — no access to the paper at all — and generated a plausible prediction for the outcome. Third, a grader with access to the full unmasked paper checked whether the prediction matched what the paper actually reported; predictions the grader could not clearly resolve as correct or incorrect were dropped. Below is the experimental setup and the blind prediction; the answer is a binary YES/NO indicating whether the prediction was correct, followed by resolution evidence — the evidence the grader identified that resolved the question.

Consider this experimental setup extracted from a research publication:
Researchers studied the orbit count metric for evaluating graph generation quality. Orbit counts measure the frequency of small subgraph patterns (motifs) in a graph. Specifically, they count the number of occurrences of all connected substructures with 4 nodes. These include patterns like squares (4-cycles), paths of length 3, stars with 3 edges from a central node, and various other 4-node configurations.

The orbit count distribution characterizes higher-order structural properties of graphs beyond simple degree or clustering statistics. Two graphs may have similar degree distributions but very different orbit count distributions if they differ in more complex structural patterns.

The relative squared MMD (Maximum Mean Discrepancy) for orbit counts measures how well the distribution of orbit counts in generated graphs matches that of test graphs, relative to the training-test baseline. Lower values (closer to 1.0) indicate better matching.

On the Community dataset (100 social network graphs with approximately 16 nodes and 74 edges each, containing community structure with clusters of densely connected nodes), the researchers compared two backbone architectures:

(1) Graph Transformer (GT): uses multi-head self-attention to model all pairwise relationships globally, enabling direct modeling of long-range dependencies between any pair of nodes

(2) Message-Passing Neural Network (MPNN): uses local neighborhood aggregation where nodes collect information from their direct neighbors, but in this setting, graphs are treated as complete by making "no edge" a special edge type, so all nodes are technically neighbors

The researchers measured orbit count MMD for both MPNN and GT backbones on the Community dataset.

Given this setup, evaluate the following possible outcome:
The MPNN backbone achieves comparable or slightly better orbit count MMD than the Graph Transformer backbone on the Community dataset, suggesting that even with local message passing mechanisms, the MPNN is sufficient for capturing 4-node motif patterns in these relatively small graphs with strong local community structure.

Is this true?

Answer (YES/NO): YES